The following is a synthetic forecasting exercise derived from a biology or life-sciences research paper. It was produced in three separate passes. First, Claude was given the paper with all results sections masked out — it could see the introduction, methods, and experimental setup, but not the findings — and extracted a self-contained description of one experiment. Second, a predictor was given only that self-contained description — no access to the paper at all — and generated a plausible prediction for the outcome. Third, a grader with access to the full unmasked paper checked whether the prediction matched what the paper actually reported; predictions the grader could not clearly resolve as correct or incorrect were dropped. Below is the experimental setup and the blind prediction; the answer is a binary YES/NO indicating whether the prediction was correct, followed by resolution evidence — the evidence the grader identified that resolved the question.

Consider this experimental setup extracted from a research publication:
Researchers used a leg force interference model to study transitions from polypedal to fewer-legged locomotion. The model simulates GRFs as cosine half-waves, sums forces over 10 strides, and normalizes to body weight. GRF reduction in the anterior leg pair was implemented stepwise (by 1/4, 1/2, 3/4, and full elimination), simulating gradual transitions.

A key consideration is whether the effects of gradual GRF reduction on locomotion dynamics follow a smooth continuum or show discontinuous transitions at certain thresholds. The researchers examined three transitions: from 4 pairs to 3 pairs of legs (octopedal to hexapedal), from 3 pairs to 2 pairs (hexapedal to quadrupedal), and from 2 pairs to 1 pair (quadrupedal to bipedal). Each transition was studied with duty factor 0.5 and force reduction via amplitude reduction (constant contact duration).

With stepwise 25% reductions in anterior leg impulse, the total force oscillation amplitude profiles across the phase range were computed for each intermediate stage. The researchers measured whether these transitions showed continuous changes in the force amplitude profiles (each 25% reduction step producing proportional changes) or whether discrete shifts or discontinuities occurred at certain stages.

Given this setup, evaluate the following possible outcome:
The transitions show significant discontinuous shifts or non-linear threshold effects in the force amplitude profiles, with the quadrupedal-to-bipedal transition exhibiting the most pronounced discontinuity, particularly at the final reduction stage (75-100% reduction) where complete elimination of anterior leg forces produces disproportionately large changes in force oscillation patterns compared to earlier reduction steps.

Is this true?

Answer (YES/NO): NO